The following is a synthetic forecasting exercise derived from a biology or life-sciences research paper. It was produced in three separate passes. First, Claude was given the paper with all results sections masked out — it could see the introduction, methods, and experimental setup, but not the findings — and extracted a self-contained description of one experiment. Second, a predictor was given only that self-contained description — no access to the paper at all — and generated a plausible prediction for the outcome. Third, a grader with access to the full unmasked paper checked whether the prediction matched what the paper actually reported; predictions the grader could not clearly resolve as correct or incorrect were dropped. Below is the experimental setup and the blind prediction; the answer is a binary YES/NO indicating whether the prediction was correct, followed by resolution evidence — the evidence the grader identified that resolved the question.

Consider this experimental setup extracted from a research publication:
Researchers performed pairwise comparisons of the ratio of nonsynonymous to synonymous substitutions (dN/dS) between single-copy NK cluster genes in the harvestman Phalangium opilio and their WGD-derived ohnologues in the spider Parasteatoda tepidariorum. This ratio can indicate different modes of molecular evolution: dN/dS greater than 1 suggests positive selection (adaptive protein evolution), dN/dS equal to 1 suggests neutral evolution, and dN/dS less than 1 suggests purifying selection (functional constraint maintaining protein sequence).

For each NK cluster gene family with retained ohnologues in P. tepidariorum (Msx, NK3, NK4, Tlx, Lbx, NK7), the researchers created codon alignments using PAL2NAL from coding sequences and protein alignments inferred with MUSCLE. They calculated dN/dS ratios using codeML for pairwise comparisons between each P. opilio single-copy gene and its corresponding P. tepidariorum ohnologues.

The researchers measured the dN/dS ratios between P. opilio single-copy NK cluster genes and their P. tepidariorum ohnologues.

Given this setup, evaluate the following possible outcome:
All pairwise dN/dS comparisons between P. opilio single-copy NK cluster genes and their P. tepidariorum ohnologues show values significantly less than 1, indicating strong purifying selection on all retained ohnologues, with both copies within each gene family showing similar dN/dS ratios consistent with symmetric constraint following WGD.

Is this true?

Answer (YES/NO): NO